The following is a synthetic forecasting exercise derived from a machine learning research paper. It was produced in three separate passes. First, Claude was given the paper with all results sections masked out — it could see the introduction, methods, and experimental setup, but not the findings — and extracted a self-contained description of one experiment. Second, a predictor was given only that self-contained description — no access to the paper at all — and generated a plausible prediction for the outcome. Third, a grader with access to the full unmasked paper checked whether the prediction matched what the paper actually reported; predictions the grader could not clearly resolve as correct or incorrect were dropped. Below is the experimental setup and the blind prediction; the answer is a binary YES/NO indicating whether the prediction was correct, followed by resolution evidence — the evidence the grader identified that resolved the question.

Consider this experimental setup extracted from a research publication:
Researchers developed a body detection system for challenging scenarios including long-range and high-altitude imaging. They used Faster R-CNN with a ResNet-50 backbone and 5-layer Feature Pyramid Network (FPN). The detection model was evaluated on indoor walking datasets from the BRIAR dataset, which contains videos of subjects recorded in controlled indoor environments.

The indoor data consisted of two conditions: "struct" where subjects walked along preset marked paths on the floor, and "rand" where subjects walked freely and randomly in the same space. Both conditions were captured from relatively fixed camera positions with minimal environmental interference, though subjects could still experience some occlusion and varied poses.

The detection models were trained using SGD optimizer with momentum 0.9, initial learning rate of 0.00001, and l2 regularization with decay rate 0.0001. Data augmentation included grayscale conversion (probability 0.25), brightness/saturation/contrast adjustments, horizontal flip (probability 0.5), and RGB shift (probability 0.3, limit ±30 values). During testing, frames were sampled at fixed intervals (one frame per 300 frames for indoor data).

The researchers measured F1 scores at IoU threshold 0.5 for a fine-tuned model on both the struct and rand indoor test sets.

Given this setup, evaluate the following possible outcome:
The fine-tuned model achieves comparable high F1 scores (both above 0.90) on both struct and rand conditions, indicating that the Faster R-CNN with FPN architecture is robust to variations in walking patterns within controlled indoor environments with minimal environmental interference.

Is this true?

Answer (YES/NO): YES